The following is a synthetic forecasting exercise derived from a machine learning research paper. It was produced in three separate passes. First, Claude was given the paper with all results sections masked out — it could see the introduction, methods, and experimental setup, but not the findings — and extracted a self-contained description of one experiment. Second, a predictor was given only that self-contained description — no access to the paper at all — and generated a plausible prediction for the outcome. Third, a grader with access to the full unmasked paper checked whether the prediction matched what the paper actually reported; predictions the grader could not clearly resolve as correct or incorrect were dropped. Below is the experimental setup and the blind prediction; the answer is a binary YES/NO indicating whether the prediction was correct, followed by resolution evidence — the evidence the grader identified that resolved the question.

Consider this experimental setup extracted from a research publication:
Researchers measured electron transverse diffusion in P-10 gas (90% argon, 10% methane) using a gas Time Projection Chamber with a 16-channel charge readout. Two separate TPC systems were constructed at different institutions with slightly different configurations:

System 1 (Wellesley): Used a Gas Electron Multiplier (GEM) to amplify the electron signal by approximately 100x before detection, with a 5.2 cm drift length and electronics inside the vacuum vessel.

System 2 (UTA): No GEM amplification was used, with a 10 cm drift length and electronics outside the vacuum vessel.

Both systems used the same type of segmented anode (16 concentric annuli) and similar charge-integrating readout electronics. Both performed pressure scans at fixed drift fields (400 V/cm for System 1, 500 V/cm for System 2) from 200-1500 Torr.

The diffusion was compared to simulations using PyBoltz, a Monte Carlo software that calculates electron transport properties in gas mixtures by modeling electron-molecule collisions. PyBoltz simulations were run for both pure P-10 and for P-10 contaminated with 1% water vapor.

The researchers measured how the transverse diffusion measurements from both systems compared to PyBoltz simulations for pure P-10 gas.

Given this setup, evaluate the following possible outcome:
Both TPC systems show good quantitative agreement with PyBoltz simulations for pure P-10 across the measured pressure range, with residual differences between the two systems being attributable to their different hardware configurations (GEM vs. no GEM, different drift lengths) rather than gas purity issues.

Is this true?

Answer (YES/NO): NO